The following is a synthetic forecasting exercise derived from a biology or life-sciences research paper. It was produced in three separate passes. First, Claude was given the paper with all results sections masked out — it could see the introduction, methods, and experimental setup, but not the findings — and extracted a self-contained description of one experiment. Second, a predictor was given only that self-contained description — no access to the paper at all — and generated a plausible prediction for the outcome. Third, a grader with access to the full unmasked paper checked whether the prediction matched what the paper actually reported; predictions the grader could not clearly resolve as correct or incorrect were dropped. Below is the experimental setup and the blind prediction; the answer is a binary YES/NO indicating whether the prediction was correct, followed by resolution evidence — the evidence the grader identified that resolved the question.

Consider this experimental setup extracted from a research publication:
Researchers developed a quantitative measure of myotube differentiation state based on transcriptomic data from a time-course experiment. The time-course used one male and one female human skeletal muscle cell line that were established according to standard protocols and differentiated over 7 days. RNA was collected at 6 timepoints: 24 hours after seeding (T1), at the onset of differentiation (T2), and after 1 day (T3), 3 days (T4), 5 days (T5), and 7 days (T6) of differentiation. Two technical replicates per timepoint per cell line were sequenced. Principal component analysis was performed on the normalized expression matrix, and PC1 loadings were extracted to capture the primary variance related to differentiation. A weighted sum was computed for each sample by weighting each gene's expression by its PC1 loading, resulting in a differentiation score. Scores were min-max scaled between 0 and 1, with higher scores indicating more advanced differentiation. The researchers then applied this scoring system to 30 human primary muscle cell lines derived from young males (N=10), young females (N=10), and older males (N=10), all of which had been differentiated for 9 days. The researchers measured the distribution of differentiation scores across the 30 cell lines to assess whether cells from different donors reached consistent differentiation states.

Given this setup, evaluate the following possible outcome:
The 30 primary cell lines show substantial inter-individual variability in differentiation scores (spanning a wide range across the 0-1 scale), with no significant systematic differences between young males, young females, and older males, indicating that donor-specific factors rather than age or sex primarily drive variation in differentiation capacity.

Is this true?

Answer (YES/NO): NO